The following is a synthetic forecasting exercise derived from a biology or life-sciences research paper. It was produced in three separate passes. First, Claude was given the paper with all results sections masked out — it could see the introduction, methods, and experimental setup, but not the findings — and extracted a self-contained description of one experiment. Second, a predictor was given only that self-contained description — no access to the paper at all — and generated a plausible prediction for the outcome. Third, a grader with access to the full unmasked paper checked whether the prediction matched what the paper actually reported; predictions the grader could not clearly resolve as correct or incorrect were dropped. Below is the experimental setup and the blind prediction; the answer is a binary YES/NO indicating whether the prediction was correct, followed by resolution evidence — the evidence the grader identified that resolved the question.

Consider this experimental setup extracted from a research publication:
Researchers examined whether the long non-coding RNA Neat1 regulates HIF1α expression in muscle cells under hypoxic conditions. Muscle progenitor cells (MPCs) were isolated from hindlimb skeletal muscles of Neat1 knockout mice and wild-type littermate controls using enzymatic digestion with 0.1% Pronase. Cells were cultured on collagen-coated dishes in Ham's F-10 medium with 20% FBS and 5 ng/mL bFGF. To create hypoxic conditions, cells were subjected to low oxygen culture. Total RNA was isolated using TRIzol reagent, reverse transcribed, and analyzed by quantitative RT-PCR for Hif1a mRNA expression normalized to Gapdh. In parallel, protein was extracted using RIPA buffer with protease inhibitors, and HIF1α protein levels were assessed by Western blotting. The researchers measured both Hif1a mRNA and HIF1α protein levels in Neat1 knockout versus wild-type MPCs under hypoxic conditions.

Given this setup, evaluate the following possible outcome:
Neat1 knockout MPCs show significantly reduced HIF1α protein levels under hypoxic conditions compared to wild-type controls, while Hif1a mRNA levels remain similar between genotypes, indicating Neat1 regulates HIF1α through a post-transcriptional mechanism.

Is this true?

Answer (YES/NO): NO